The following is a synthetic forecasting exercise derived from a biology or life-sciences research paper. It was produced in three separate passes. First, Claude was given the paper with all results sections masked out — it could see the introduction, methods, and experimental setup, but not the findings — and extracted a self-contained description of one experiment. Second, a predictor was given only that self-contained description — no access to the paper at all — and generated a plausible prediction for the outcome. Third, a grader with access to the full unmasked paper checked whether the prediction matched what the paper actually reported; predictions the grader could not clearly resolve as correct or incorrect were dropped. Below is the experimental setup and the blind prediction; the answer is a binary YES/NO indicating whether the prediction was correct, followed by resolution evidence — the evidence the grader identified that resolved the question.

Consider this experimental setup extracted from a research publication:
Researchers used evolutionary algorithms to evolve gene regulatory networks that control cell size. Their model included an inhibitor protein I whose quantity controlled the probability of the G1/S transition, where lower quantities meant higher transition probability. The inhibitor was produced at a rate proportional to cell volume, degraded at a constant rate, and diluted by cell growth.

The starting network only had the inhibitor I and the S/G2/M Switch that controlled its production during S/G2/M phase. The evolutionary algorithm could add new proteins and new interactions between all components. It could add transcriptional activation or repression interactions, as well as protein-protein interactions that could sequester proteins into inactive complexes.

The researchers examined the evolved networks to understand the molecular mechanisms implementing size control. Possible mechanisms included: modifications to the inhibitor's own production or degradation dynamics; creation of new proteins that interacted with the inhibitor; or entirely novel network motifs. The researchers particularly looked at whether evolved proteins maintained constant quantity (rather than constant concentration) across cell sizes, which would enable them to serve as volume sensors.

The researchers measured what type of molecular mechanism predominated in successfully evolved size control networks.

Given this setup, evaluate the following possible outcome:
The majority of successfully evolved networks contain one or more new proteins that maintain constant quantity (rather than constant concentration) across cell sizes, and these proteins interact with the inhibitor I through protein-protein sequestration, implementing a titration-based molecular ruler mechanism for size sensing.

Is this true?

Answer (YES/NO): NO